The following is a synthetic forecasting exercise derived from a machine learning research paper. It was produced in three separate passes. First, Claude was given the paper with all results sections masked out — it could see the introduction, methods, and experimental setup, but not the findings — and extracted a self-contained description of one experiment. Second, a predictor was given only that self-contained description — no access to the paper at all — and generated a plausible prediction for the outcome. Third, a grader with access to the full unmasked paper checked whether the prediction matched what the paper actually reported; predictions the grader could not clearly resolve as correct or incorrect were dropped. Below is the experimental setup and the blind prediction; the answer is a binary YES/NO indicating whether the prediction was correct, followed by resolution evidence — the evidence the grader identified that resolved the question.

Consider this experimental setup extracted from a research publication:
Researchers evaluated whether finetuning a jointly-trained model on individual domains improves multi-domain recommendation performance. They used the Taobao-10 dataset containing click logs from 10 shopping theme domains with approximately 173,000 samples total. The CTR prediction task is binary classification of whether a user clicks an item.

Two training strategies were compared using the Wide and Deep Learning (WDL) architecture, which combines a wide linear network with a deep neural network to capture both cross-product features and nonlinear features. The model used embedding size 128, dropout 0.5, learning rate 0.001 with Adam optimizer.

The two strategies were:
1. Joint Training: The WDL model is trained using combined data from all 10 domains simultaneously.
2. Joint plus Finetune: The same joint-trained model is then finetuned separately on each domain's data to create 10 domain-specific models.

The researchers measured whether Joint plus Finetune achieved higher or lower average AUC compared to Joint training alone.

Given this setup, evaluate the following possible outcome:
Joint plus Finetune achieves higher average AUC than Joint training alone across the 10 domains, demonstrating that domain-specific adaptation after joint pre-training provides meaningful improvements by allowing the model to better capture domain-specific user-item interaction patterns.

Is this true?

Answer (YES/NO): NO